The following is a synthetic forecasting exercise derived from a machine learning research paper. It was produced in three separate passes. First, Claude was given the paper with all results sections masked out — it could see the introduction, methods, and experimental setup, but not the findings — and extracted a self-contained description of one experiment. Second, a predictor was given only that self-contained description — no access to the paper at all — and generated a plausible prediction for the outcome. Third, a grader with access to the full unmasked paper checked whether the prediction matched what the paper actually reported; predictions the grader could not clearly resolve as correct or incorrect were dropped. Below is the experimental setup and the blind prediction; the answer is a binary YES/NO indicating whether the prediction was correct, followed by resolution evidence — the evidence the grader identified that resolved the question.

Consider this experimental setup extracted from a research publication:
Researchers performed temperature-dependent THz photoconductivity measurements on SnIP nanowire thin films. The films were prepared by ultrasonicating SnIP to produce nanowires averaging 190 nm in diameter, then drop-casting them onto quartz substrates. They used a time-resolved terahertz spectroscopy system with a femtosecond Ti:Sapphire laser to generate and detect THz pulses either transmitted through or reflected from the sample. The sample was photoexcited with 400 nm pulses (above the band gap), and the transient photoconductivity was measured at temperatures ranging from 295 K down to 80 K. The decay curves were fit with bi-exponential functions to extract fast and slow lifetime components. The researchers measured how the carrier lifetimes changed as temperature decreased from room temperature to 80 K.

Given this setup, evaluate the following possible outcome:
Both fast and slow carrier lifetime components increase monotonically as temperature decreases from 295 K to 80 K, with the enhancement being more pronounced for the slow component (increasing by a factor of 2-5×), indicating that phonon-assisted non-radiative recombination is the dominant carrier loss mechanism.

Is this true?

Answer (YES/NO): NO